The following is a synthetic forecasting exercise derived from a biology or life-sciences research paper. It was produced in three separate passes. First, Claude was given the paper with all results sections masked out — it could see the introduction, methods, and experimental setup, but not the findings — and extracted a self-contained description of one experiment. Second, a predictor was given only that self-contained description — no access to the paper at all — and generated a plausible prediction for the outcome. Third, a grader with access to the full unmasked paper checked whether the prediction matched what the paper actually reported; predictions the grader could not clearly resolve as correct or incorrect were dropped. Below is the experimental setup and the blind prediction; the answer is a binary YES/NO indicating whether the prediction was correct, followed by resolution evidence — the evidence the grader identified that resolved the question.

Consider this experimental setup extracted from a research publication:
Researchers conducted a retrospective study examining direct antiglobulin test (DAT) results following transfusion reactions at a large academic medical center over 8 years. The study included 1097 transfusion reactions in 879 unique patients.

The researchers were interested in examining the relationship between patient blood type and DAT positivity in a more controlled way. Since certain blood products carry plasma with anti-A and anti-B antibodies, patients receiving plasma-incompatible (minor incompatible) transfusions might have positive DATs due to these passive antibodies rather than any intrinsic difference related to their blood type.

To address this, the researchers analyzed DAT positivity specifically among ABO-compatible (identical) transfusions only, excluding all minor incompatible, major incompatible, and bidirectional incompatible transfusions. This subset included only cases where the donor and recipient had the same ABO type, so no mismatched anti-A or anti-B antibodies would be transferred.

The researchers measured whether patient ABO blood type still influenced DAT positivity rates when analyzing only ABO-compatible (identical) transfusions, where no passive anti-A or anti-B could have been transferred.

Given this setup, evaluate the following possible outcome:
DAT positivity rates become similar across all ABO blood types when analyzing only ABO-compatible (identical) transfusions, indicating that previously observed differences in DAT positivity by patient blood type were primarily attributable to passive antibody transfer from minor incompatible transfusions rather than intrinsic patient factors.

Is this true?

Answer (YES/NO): NO